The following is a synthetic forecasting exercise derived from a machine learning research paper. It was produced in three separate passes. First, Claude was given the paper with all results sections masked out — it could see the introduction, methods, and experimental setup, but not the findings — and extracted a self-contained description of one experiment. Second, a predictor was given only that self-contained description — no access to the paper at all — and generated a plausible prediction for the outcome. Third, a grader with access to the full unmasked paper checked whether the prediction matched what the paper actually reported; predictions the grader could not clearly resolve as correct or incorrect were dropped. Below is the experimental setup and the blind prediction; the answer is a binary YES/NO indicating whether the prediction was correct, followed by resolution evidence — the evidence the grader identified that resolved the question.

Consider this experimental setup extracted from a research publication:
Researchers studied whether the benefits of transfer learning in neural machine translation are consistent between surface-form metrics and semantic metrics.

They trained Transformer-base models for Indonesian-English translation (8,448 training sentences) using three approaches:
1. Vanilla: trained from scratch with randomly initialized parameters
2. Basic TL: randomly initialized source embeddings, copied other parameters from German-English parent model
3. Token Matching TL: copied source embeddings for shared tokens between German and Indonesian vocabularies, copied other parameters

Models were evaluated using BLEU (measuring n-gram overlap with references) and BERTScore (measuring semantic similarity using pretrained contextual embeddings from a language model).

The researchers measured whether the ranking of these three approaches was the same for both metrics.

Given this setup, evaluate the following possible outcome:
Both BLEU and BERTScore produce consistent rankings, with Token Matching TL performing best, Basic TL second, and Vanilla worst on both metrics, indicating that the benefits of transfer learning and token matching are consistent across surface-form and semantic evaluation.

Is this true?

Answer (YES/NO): YES